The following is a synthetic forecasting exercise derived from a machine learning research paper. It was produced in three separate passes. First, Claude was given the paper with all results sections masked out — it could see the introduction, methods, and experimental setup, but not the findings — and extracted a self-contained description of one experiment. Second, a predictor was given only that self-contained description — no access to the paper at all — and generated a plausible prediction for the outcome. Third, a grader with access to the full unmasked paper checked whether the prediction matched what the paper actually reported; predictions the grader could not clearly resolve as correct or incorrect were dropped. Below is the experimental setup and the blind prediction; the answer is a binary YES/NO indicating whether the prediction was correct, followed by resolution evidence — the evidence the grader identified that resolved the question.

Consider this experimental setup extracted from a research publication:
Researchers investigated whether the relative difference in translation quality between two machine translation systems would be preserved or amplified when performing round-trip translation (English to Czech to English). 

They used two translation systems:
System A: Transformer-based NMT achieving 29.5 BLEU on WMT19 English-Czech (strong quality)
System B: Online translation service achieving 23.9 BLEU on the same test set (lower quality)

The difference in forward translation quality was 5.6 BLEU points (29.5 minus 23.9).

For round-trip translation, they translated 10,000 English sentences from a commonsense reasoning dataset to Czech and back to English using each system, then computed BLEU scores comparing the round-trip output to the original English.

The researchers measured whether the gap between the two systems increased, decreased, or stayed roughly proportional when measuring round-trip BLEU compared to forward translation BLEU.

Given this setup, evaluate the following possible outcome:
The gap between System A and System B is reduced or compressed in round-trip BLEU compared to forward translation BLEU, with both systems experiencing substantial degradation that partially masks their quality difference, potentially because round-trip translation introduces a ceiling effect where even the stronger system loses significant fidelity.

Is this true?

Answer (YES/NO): NO